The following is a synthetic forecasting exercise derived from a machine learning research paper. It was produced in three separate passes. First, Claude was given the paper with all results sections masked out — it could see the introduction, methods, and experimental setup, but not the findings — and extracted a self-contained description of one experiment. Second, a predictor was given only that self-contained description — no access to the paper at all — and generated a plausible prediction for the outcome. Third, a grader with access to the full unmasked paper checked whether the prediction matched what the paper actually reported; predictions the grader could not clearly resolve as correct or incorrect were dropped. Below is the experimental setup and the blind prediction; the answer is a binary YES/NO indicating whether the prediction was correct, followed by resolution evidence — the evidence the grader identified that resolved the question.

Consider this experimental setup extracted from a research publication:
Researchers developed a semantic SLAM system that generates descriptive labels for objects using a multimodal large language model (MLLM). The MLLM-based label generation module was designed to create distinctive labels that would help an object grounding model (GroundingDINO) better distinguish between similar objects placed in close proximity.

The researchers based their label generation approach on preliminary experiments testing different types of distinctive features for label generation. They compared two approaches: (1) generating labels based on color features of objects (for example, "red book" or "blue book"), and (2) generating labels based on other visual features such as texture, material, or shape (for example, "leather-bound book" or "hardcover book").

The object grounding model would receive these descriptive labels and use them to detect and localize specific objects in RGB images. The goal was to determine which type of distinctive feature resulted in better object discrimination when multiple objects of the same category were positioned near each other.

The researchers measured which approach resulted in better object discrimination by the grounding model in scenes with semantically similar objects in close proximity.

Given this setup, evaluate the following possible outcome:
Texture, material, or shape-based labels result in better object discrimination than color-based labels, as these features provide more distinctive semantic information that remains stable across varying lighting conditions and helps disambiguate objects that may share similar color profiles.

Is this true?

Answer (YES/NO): NO